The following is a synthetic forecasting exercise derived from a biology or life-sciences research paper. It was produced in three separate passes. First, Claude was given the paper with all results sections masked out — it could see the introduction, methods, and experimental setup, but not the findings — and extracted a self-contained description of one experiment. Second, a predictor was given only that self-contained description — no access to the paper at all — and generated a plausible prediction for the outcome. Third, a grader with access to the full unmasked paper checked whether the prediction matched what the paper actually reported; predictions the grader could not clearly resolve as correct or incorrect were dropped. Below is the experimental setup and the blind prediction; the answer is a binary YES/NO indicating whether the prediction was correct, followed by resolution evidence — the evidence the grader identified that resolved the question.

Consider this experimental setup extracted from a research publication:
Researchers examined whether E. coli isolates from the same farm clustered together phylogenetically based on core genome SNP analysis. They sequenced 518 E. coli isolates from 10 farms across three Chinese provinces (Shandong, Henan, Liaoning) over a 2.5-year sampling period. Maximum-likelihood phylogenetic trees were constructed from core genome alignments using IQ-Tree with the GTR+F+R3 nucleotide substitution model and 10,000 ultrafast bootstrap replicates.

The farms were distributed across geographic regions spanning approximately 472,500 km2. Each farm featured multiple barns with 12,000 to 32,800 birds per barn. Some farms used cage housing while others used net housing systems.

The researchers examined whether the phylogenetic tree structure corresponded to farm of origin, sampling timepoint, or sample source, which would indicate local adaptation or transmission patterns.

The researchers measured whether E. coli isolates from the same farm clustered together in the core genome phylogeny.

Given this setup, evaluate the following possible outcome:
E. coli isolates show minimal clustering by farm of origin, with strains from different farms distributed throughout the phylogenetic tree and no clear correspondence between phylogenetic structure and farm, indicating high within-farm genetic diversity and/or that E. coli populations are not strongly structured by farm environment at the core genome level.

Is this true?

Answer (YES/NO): YES